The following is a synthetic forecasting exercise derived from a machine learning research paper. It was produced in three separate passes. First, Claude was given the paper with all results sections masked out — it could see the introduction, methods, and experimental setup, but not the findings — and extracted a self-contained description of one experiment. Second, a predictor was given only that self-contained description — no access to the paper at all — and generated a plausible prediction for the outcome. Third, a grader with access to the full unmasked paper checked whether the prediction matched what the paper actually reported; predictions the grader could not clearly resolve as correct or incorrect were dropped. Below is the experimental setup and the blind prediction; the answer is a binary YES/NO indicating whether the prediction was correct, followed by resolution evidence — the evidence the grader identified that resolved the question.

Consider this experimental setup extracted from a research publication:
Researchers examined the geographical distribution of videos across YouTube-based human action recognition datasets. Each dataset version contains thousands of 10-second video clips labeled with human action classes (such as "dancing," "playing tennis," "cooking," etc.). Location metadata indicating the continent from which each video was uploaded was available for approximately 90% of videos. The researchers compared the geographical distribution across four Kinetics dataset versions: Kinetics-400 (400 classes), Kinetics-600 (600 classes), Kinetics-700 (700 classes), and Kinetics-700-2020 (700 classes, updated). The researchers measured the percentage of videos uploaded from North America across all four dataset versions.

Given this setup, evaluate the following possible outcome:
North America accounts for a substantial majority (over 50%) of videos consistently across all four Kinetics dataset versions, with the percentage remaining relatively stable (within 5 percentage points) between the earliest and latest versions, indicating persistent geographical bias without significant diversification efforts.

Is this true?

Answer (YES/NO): NO